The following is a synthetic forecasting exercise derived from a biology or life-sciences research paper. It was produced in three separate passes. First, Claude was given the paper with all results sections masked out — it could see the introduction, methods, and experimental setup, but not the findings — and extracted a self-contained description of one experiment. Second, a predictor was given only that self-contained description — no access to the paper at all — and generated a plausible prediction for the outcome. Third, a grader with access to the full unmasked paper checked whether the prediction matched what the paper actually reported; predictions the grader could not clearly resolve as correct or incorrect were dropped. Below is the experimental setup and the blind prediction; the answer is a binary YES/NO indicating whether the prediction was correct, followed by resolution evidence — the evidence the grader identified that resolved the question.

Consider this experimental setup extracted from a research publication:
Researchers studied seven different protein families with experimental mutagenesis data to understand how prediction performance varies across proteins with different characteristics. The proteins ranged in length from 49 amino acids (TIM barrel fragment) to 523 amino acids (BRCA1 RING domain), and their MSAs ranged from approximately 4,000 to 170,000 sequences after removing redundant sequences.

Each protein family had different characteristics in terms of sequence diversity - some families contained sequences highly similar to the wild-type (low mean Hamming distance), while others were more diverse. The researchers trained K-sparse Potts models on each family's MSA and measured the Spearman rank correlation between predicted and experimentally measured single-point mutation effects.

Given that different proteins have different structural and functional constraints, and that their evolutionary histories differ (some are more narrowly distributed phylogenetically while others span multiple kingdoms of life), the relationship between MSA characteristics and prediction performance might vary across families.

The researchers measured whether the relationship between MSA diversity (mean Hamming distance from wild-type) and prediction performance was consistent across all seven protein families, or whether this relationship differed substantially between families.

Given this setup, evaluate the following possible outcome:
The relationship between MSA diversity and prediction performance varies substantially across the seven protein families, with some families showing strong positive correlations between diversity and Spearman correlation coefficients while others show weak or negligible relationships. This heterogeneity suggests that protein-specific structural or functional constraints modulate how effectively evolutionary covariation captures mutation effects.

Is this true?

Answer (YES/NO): NO